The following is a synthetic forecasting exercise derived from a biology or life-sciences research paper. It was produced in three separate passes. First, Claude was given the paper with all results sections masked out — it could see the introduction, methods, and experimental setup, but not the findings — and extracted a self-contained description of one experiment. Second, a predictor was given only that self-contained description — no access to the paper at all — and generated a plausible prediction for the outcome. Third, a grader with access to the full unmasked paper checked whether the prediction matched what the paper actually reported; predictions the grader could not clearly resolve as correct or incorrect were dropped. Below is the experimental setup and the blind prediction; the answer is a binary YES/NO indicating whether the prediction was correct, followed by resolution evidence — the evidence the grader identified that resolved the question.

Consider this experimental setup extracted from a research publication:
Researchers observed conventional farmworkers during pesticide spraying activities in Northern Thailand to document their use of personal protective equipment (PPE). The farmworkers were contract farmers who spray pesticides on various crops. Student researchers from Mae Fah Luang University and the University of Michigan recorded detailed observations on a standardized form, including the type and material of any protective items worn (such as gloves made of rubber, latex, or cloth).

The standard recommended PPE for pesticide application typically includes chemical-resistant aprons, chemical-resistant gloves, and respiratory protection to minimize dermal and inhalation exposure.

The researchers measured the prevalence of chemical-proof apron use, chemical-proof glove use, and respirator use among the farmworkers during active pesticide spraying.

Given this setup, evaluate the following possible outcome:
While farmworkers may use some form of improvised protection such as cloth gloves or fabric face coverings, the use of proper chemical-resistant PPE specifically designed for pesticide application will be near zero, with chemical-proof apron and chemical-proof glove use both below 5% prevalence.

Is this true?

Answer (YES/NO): YES